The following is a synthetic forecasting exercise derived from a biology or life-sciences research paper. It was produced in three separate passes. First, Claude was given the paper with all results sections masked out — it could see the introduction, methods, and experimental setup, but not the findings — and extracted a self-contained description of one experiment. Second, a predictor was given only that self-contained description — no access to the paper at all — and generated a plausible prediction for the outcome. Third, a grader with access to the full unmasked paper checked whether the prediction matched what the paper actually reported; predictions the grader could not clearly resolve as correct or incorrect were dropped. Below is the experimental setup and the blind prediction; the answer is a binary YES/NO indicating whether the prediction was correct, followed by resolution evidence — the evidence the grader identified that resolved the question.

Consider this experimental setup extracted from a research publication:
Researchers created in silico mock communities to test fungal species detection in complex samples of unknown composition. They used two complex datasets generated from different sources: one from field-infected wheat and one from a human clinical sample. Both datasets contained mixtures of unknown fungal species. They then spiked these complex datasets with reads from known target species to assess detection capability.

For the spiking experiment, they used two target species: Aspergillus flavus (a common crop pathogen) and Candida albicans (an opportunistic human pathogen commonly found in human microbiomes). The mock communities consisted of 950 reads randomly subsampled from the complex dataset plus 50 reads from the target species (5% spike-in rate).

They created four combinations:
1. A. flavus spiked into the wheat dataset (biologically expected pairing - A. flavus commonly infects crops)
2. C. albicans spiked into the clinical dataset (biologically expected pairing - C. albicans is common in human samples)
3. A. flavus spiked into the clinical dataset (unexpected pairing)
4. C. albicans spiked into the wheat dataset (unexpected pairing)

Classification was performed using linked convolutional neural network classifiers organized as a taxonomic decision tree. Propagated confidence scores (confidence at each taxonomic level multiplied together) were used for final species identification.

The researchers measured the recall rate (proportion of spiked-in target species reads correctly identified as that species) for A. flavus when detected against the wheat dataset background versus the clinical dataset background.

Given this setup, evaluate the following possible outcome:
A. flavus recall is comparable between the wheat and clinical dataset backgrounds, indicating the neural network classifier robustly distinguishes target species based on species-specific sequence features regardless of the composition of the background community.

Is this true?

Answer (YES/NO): YES